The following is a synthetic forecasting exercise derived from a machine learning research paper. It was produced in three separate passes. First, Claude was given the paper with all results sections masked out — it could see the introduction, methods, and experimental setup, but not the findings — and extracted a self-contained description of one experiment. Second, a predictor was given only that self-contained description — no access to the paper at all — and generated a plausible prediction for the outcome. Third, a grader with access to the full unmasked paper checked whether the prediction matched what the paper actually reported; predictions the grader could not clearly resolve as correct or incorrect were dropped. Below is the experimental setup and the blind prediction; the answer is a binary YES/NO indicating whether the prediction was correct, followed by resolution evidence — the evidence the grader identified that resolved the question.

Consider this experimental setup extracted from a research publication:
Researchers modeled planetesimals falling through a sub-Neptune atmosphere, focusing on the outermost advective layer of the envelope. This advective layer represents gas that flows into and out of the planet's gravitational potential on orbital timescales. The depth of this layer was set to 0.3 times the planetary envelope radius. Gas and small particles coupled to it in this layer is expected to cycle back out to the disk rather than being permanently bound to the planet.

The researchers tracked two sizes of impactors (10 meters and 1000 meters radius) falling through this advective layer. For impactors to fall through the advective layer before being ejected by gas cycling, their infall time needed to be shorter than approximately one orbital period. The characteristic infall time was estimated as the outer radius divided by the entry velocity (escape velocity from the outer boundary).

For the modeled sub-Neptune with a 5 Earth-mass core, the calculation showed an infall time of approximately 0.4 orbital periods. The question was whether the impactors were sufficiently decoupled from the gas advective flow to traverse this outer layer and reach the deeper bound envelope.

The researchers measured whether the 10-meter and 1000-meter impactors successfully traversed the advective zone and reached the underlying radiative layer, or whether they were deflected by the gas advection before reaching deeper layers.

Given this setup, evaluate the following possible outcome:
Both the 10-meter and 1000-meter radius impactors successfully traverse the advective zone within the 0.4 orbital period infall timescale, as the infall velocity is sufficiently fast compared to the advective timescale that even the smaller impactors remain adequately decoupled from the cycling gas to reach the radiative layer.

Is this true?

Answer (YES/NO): YES